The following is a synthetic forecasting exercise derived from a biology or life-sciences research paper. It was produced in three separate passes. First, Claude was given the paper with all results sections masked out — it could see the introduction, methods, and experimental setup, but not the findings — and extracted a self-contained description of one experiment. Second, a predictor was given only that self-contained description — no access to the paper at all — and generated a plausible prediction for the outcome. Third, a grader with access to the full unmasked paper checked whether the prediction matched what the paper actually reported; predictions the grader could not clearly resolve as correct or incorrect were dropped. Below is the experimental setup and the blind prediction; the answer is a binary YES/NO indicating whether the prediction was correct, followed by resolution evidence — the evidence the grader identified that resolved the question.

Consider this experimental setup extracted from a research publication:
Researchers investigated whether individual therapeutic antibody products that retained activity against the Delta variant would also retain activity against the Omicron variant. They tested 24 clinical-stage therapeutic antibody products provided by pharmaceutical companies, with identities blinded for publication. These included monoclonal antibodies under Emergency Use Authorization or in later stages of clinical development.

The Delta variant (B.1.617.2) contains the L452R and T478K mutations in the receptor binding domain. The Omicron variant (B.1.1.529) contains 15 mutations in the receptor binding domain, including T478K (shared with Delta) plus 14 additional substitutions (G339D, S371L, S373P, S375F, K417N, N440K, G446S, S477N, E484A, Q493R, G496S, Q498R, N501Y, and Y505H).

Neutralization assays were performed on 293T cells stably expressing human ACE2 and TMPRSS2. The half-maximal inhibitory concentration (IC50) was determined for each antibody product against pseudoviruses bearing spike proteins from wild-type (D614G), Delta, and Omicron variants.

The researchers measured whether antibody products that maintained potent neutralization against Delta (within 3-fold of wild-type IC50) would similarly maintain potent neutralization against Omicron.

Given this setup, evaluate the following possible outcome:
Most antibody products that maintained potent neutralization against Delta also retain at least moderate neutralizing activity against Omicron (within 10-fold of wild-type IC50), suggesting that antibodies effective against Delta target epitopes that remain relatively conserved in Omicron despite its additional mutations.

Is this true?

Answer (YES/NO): NO